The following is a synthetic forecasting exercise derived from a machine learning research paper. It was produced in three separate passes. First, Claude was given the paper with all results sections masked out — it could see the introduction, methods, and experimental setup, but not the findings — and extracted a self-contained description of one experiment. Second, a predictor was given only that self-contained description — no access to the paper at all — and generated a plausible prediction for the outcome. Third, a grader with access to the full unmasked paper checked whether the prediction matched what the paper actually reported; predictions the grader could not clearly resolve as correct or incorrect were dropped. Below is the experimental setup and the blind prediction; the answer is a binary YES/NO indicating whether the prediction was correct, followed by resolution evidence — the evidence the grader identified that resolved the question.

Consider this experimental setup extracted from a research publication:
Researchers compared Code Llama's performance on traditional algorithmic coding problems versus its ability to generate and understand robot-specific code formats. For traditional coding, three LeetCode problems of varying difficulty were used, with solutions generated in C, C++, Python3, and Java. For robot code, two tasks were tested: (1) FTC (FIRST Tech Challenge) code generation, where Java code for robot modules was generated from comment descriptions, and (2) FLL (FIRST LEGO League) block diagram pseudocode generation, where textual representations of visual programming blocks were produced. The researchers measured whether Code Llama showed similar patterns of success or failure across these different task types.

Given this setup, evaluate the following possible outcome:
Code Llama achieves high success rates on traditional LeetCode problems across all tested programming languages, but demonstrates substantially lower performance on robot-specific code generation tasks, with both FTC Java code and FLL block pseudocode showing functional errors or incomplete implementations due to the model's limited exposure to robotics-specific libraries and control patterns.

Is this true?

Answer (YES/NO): NO